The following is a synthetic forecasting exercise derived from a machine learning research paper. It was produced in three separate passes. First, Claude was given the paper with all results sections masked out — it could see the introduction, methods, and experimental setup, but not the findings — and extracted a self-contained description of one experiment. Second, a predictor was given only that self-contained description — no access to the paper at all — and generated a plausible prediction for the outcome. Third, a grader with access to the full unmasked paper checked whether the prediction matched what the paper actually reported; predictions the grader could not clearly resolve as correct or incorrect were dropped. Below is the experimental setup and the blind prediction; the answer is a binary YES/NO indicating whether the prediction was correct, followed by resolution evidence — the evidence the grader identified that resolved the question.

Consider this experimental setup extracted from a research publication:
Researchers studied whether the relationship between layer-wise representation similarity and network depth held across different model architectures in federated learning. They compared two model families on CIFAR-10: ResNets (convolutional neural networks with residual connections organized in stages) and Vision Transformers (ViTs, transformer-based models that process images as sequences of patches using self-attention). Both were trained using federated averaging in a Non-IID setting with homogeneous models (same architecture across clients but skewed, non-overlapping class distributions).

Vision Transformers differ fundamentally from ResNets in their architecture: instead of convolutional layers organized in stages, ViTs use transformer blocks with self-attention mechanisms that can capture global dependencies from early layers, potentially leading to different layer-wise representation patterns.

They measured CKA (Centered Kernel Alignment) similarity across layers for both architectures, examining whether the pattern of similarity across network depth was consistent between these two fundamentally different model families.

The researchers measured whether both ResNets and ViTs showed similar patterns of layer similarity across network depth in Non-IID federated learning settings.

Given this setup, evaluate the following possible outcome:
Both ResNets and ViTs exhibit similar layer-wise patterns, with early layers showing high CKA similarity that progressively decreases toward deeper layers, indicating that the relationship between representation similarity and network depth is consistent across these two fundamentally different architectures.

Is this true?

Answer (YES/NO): YES